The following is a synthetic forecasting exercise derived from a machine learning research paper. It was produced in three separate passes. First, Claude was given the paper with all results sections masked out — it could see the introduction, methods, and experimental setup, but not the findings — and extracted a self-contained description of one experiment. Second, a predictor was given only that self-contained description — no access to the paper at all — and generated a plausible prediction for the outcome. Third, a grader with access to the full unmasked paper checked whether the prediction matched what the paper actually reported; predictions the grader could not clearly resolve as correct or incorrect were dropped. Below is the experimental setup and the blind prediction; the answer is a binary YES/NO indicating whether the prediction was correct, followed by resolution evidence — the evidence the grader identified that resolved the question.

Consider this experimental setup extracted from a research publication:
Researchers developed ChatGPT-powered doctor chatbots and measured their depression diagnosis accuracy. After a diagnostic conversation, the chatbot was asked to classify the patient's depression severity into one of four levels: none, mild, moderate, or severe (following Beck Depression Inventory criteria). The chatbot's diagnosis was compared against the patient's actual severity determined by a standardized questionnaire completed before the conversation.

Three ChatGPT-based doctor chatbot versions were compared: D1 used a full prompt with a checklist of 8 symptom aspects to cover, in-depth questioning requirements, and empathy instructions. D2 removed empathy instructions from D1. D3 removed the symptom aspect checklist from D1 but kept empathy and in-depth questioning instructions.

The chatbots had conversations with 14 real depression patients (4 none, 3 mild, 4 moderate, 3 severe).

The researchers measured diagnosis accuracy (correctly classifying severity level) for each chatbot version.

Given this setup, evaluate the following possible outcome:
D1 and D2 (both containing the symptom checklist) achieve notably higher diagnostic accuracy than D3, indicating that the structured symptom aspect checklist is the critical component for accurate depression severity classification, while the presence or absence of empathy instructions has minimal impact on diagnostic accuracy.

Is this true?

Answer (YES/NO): NO